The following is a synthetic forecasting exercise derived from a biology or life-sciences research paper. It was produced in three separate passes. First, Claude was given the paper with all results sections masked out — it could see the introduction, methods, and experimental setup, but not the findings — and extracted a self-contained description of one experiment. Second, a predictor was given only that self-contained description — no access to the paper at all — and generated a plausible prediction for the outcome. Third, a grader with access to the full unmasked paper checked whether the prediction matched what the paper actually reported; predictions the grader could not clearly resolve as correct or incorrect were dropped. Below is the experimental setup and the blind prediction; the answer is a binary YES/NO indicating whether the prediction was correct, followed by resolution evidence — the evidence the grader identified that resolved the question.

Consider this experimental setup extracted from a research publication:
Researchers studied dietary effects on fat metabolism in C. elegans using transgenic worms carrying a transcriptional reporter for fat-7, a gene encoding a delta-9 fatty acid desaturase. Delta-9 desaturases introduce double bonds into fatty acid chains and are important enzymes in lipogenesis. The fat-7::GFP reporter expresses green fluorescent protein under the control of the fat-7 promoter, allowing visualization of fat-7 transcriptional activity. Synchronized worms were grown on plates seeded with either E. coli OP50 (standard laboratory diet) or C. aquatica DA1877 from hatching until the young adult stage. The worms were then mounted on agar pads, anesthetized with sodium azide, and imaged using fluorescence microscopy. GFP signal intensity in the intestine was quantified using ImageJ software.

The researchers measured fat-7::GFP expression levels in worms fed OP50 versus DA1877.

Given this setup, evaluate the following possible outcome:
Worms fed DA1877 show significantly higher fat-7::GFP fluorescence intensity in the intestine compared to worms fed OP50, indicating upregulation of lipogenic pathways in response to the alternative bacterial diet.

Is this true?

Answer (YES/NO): NO